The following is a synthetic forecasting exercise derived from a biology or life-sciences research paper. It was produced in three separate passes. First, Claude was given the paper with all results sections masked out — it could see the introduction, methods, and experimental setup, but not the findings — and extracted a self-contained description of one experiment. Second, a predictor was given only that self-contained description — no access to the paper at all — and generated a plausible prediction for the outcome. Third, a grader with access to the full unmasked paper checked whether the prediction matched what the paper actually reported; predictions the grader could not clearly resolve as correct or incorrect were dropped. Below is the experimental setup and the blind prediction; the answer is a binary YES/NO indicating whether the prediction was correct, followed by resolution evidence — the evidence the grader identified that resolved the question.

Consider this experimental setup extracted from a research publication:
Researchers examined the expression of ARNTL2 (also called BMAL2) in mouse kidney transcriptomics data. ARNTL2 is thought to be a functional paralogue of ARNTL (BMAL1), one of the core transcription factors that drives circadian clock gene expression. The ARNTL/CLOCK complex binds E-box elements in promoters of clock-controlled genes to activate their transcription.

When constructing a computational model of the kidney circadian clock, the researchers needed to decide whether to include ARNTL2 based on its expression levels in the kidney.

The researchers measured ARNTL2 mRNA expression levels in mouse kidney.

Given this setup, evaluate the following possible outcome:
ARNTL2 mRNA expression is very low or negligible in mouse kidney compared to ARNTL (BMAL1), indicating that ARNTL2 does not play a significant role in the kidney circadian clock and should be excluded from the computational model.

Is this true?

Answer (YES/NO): YES